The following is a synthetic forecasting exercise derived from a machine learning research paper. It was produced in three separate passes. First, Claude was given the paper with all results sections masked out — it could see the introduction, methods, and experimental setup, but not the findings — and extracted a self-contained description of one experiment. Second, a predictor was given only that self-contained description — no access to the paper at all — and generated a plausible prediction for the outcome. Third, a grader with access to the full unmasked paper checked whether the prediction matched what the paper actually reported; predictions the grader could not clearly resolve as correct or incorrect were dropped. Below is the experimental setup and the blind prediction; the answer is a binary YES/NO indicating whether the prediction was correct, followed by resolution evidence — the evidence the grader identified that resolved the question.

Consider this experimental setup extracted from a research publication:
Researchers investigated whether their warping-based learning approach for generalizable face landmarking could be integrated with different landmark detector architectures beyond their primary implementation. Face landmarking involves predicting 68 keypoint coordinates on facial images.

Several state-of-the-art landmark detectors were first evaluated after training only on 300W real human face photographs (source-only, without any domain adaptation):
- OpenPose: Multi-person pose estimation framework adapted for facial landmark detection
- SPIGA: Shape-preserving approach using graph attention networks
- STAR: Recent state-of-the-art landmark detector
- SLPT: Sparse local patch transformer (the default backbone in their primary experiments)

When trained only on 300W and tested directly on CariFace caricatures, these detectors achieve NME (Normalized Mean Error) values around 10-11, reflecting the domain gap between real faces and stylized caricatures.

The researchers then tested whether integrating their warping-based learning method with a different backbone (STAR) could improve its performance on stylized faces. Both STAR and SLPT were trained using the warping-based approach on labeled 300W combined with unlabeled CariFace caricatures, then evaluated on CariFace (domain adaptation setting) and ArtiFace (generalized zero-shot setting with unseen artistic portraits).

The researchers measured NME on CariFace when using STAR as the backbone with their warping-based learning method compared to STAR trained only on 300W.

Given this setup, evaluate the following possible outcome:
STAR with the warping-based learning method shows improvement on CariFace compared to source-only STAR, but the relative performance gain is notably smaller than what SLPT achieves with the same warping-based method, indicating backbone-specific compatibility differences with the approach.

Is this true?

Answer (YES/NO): NO